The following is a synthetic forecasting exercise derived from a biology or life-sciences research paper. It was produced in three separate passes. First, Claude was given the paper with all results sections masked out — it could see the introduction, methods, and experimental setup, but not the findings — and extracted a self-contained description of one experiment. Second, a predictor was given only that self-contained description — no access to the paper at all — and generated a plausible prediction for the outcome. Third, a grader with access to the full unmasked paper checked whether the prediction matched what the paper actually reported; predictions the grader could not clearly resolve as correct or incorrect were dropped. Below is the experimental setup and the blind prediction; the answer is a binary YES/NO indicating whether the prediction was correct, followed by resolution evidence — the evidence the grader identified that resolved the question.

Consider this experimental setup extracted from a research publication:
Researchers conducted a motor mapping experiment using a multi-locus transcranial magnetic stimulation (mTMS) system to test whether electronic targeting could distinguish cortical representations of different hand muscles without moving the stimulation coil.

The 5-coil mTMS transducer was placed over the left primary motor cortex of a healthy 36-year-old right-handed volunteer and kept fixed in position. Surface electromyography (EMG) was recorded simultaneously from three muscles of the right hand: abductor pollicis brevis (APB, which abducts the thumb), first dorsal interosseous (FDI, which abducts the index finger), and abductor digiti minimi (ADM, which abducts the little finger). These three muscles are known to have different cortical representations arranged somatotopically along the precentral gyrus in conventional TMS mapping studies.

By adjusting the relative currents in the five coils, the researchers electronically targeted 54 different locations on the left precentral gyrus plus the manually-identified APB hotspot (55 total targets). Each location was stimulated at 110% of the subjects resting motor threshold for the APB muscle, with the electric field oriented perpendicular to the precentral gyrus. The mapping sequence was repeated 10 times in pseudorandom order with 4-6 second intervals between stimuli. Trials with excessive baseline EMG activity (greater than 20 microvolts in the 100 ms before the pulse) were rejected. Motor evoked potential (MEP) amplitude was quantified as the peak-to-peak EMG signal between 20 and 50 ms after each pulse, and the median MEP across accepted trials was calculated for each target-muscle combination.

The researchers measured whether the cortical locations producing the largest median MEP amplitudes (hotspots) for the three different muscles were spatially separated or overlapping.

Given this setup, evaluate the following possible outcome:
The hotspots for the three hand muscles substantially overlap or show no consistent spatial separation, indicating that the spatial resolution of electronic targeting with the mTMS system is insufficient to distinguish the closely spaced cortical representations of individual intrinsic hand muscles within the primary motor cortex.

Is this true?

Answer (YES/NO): NO